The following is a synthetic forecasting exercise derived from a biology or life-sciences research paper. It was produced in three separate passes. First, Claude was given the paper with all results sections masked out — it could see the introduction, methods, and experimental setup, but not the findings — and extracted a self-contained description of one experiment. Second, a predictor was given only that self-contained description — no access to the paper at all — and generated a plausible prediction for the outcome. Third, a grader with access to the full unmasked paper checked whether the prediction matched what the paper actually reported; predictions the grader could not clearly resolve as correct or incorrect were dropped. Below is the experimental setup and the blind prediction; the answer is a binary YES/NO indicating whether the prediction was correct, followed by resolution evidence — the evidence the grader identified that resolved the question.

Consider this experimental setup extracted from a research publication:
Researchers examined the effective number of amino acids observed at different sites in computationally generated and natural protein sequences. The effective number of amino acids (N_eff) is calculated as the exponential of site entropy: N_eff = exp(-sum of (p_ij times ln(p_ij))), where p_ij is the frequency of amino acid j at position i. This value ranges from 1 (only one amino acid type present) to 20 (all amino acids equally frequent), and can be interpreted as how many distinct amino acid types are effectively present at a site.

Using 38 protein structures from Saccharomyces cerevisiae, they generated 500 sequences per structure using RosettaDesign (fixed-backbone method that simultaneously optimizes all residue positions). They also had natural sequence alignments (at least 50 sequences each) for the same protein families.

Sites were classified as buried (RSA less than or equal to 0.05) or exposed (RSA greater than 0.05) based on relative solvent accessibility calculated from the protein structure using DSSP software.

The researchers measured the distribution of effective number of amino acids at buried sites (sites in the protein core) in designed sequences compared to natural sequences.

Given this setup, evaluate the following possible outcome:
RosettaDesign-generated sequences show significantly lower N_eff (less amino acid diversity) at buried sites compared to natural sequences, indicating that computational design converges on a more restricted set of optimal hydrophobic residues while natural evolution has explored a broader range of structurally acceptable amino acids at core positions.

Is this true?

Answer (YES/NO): NO